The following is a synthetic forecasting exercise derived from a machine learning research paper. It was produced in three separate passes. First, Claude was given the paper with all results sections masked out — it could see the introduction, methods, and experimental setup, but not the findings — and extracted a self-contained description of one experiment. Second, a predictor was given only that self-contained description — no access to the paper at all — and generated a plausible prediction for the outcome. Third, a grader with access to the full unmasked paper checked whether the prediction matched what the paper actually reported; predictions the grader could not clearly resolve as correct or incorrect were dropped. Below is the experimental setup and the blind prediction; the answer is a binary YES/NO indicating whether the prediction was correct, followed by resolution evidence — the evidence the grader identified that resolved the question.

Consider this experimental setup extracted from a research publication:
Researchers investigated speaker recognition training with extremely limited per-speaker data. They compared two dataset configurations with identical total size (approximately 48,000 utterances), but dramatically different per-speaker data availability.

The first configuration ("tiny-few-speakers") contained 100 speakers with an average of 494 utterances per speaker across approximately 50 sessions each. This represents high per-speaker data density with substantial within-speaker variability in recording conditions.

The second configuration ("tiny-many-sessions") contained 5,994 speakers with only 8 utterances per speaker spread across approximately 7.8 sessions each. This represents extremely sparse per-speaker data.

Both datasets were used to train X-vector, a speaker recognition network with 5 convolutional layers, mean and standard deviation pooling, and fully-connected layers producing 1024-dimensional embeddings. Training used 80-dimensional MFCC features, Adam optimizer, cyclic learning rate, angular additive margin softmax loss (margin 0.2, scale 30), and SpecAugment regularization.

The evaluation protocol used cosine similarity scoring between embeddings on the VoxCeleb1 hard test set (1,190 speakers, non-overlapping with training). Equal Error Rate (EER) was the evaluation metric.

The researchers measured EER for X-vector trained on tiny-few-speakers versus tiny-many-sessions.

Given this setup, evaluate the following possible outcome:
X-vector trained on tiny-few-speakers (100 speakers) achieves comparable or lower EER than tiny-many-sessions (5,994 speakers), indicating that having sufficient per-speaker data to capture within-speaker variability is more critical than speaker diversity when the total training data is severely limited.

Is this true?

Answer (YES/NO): NO